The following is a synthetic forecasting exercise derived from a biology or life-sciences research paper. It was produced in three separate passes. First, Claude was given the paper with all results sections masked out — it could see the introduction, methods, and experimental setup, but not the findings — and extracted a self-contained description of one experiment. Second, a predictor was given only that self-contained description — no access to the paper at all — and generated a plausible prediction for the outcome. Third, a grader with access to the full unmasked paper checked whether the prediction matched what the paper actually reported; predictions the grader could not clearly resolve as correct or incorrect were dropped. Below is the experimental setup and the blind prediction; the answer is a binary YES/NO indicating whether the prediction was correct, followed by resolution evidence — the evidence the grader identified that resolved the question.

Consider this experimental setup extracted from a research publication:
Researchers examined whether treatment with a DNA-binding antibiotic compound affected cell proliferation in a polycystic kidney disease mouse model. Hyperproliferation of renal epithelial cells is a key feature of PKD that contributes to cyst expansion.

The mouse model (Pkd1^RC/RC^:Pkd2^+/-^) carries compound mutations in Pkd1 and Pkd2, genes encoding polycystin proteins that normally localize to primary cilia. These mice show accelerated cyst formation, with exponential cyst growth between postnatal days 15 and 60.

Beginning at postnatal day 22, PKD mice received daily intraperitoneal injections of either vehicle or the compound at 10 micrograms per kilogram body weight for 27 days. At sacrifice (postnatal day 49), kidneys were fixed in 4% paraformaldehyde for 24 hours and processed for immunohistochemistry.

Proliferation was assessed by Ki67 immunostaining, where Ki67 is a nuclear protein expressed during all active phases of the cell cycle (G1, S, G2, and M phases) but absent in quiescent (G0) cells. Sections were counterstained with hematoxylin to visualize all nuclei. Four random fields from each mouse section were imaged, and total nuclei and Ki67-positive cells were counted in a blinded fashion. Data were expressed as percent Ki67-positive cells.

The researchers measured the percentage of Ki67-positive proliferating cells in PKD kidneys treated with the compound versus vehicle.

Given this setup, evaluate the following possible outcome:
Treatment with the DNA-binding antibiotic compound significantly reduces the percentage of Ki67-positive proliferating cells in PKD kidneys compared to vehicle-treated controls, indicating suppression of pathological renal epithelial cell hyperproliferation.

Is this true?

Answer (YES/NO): YES